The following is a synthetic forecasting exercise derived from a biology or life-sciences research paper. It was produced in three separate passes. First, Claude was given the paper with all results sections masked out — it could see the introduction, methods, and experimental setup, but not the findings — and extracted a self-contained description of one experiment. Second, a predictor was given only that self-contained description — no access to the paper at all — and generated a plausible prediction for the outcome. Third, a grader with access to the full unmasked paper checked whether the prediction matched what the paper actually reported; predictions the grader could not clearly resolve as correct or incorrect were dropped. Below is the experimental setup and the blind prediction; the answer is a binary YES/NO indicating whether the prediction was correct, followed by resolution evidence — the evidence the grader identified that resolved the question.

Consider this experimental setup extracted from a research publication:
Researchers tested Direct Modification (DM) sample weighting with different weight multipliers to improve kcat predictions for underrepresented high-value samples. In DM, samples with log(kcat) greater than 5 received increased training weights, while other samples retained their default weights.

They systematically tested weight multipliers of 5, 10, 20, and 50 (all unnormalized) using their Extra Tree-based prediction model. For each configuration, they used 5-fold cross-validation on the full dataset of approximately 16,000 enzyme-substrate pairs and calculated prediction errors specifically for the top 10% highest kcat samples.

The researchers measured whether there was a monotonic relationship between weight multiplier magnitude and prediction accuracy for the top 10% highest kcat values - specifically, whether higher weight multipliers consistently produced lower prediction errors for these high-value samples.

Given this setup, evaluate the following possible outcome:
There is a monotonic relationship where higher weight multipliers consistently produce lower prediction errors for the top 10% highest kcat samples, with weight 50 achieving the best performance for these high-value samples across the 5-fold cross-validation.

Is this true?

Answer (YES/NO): NO